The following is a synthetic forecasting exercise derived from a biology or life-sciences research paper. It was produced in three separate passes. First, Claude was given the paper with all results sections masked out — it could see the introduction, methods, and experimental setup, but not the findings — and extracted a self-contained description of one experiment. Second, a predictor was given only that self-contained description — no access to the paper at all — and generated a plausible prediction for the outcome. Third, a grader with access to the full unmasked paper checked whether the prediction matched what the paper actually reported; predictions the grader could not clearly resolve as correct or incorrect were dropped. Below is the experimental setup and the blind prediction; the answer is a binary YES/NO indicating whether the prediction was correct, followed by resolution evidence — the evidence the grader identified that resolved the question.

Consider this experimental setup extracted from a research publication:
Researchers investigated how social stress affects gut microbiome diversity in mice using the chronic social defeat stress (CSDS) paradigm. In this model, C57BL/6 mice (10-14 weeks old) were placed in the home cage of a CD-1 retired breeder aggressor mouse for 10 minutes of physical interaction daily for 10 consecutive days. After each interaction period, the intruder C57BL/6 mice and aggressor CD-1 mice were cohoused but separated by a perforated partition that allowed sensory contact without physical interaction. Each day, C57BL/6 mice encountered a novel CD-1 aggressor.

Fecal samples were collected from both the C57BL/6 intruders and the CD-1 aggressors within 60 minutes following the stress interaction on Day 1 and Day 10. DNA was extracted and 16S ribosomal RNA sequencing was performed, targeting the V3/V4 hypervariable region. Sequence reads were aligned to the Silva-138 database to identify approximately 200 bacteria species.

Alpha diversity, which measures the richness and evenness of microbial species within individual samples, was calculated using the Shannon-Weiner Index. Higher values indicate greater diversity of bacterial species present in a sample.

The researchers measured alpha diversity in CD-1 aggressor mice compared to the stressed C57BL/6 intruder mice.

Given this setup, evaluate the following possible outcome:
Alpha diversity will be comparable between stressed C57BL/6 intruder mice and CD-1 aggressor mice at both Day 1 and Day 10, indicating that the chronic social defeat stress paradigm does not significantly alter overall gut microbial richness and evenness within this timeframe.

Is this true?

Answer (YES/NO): NO